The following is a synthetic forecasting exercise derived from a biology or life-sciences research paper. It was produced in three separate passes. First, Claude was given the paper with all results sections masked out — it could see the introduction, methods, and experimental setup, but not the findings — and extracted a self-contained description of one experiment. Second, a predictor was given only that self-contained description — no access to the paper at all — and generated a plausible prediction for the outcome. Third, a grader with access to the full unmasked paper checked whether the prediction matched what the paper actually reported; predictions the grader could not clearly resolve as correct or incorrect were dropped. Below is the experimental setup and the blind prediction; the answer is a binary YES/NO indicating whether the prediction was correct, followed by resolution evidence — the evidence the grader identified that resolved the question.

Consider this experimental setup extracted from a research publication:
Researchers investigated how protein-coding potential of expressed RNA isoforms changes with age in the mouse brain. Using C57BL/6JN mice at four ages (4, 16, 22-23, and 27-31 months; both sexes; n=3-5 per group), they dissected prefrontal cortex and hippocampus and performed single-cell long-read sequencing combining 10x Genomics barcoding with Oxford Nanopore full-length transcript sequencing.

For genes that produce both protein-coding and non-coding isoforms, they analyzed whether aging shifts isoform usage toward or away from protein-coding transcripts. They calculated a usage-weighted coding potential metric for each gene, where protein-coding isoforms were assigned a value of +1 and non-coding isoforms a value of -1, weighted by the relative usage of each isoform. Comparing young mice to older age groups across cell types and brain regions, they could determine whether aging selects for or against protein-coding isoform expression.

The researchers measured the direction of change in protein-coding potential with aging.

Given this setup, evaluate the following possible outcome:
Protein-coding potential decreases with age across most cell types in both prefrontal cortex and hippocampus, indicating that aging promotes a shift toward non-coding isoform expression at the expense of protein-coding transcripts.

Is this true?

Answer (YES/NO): NO